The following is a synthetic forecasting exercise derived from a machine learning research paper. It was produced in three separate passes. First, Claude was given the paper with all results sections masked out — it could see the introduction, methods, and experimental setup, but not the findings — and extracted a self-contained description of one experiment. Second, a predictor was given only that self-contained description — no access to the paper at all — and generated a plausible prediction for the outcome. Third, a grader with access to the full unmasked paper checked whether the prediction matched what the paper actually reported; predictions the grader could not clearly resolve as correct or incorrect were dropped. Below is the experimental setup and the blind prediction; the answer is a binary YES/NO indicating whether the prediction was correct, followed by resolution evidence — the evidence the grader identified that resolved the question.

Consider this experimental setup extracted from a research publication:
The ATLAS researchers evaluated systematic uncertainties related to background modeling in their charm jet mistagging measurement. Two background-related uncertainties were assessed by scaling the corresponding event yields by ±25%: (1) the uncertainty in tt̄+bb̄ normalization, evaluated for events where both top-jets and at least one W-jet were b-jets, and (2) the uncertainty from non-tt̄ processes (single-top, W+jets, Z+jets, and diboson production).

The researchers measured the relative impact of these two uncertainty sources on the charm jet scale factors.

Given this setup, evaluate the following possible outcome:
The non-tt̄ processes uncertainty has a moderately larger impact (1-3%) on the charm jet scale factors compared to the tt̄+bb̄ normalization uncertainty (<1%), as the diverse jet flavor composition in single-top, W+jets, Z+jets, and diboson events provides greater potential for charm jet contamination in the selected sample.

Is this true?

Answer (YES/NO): NO